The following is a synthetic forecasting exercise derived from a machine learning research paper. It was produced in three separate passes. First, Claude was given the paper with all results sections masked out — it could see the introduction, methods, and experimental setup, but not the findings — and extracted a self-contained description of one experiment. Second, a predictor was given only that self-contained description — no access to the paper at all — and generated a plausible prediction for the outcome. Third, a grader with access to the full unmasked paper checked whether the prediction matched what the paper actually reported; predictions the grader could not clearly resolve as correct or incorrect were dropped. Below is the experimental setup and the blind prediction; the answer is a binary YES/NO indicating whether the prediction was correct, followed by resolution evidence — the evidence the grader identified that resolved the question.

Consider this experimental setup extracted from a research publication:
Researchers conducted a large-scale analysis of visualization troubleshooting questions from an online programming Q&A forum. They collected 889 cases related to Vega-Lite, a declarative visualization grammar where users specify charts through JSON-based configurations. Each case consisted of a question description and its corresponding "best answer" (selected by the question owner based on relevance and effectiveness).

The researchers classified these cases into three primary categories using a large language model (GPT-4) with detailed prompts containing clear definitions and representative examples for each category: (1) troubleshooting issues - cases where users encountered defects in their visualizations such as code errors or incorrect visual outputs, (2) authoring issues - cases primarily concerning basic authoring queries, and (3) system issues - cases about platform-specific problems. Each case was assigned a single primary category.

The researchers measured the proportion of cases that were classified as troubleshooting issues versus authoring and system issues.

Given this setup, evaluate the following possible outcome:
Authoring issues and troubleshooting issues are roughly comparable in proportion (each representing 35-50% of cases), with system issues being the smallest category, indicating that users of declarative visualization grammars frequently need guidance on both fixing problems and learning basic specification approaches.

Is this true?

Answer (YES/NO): NO